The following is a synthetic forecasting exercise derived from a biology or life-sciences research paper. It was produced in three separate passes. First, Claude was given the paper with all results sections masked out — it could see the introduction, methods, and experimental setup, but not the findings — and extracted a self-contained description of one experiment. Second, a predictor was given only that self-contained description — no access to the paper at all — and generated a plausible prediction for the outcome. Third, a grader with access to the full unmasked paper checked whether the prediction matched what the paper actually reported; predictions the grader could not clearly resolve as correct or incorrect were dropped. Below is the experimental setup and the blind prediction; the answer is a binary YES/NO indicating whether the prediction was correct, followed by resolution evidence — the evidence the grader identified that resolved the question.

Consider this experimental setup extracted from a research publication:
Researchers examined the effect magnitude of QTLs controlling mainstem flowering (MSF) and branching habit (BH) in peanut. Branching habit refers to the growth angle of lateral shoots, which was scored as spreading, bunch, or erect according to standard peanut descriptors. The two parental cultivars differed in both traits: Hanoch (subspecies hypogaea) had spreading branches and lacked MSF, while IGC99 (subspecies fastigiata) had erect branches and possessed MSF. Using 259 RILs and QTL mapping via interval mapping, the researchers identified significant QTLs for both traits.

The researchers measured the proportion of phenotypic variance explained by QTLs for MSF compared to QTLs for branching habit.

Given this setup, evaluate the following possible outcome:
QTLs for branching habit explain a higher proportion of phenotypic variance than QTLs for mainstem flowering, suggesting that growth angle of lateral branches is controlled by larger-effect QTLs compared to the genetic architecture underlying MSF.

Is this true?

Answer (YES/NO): NO